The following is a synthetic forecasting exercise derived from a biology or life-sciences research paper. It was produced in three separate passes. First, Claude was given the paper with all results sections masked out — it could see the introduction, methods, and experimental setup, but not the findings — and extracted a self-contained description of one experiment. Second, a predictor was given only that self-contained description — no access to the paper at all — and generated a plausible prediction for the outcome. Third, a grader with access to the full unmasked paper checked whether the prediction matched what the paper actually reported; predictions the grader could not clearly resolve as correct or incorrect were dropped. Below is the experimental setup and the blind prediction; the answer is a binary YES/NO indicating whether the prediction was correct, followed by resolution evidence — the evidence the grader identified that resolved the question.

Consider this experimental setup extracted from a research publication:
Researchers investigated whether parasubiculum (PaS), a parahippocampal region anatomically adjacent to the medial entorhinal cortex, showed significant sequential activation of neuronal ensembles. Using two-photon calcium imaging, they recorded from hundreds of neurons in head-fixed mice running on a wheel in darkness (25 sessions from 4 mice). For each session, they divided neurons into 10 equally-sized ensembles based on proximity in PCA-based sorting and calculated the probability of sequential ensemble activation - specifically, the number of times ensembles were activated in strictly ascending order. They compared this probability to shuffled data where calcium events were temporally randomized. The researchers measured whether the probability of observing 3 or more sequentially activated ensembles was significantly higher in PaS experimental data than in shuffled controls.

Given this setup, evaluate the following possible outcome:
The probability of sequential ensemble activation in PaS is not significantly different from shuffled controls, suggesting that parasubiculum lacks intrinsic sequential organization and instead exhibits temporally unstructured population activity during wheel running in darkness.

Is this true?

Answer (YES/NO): NO